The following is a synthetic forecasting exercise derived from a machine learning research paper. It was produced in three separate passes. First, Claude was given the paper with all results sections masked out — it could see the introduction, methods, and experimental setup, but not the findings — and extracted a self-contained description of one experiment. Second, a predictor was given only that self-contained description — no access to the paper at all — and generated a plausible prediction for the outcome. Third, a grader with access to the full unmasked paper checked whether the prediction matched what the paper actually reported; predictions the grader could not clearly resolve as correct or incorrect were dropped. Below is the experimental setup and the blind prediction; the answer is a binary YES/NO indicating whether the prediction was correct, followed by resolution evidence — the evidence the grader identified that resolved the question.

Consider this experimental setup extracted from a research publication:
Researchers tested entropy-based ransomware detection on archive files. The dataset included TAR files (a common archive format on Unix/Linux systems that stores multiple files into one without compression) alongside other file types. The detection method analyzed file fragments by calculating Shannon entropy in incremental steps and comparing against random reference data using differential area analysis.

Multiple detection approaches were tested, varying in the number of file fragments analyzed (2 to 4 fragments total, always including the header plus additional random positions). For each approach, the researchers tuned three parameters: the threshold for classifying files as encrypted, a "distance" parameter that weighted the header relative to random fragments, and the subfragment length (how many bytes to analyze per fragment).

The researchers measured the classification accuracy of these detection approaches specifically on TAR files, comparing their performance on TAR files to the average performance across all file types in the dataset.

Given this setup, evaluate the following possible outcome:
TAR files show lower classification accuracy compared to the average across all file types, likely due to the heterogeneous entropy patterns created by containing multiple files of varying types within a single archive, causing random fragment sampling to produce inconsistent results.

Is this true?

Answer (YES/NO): YES